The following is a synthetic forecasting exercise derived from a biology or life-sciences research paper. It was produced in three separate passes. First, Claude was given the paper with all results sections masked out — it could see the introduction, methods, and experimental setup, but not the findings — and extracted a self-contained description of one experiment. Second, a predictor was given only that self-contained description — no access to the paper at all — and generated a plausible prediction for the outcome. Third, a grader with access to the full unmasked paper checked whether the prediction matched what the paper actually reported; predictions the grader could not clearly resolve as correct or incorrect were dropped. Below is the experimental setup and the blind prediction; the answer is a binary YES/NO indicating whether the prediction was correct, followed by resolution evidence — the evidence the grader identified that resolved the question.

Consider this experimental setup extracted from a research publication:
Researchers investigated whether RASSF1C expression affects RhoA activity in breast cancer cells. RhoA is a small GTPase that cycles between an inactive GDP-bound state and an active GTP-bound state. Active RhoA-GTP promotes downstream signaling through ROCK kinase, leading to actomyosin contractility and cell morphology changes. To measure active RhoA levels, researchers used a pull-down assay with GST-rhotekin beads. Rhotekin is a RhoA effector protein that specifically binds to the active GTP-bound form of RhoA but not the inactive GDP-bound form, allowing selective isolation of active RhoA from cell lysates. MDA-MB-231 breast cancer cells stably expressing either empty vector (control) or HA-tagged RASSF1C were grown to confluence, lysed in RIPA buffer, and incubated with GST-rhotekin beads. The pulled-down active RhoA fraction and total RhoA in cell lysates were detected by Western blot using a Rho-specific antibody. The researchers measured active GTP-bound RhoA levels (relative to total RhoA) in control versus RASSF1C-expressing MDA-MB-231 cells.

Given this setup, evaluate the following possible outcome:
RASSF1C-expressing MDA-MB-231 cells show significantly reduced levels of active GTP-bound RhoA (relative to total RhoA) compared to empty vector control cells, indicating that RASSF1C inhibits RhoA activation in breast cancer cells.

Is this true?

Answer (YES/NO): NO